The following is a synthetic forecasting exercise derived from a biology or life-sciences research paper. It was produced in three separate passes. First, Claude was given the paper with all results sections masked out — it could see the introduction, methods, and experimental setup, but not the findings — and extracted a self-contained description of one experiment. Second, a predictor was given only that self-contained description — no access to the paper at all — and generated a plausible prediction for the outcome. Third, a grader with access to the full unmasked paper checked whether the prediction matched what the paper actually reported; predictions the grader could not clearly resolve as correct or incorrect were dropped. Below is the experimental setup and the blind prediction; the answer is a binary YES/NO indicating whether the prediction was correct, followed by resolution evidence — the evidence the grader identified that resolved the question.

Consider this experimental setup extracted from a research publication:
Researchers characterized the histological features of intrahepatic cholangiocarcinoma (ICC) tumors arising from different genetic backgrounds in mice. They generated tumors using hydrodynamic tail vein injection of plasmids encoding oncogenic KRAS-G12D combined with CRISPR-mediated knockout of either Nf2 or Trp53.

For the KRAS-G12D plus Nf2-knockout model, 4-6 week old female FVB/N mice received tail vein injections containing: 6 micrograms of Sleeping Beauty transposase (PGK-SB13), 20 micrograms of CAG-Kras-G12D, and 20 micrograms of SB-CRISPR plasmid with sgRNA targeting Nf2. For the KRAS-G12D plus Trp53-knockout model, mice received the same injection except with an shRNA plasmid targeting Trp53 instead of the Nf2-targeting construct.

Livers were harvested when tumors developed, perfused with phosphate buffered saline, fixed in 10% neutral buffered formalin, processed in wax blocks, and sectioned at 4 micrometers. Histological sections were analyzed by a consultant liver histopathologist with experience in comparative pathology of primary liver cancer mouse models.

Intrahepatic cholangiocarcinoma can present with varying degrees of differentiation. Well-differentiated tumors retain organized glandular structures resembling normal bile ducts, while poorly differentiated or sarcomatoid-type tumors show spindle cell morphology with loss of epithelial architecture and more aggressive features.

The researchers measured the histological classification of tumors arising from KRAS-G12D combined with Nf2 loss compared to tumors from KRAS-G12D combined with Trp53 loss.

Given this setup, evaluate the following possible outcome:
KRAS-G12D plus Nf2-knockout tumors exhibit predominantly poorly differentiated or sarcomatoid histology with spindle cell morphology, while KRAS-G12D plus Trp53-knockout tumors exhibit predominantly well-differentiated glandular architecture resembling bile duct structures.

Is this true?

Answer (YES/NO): NO